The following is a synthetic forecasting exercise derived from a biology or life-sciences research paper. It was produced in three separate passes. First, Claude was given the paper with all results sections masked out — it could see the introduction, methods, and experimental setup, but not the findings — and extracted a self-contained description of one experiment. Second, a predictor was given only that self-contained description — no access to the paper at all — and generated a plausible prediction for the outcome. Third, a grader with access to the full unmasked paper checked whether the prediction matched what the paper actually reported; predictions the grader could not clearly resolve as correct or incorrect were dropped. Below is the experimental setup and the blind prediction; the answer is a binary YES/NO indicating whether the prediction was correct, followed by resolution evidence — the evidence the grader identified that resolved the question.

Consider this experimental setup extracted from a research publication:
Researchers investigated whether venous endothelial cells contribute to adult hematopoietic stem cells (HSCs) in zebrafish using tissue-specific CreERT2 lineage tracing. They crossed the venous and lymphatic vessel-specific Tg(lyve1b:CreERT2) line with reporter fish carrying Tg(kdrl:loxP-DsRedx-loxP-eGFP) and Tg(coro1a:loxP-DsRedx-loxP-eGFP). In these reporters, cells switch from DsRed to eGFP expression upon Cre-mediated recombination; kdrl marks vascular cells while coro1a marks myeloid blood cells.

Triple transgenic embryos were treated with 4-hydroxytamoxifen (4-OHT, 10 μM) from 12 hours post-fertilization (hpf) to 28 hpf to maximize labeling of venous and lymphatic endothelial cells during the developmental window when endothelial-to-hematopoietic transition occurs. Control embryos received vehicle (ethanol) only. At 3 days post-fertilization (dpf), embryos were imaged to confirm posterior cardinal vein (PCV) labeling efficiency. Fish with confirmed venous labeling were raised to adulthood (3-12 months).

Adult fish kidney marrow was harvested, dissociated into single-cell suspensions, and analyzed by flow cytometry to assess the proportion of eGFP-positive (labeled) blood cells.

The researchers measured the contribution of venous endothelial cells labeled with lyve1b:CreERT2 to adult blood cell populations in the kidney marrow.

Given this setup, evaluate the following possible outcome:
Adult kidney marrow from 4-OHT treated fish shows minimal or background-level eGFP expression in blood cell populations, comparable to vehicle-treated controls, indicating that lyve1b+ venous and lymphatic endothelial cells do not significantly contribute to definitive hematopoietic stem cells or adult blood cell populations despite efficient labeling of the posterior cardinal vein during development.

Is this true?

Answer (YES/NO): YES